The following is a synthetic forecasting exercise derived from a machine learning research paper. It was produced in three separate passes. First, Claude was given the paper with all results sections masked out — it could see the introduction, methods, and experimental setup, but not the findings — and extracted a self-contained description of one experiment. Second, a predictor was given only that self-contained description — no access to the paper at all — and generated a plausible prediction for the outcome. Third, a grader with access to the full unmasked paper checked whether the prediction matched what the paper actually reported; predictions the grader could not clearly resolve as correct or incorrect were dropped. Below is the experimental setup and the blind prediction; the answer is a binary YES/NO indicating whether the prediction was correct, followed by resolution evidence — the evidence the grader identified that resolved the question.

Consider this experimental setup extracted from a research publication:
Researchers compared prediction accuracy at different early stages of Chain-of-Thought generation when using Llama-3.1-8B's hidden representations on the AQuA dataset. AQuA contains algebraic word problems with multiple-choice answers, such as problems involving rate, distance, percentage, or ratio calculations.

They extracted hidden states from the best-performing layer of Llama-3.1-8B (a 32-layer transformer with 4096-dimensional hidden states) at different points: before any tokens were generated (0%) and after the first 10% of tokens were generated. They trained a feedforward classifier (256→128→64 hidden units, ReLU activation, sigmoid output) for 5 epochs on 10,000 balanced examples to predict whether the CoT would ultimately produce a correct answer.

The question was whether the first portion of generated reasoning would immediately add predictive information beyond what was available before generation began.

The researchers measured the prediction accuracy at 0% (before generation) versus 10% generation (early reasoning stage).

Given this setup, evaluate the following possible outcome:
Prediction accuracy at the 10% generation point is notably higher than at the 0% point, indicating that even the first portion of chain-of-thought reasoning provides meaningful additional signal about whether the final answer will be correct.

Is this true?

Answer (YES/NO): NO